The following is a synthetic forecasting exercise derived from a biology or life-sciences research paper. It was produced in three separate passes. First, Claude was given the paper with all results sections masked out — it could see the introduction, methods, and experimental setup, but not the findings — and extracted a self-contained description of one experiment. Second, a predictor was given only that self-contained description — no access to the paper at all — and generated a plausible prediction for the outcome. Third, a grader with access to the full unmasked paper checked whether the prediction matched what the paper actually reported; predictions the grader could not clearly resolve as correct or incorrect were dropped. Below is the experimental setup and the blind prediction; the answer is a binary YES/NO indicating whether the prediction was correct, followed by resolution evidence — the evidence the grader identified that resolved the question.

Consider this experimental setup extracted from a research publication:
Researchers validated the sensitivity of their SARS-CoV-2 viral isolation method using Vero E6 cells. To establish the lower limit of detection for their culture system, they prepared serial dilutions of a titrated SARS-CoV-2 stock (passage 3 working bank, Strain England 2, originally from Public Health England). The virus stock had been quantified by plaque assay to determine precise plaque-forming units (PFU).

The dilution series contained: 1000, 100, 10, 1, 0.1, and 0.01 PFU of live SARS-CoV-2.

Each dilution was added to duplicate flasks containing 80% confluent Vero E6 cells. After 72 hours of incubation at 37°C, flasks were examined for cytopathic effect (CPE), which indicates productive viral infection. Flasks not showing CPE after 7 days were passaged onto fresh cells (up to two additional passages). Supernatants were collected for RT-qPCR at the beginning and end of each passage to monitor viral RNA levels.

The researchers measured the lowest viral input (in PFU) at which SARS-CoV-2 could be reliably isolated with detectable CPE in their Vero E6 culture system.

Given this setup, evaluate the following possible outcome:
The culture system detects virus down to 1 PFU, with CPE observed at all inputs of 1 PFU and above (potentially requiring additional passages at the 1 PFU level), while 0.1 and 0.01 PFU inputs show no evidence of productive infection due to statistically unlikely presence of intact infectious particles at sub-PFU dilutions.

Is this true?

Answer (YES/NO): YES